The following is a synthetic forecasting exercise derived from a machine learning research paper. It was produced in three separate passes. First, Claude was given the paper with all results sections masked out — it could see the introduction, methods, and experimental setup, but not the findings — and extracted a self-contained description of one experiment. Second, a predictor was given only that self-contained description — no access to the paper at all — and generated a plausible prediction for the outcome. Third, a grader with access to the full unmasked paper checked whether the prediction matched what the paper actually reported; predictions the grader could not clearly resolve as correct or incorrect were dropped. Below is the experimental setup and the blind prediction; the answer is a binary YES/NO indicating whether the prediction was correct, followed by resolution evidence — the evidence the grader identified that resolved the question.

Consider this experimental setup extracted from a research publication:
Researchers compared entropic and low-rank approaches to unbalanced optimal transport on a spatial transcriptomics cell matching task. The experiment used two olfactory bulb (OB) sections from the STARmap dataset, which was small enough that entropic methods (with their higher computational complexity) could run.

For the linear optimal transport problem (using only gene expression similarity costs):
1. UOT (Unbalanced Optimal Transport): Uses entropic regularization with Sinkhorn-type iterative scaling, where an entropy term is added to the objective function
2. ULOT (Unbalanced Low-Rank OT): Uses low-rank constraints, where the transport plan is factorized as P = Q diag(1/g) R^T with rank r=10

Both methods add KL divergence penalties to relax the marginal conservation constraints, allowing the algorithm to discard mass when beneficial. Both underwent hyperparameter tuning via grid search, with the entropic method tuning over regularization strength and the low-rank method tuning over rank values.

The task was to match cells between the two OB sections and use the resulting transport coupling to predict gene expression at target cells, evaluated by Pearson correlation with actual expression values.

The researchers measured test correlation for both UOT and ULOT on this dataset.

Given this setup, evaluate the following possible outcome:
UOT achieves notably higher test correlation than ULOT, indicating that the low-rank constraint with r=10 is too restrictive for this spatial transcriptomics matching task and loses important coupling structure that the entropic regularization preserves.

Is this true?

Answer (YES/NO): NO